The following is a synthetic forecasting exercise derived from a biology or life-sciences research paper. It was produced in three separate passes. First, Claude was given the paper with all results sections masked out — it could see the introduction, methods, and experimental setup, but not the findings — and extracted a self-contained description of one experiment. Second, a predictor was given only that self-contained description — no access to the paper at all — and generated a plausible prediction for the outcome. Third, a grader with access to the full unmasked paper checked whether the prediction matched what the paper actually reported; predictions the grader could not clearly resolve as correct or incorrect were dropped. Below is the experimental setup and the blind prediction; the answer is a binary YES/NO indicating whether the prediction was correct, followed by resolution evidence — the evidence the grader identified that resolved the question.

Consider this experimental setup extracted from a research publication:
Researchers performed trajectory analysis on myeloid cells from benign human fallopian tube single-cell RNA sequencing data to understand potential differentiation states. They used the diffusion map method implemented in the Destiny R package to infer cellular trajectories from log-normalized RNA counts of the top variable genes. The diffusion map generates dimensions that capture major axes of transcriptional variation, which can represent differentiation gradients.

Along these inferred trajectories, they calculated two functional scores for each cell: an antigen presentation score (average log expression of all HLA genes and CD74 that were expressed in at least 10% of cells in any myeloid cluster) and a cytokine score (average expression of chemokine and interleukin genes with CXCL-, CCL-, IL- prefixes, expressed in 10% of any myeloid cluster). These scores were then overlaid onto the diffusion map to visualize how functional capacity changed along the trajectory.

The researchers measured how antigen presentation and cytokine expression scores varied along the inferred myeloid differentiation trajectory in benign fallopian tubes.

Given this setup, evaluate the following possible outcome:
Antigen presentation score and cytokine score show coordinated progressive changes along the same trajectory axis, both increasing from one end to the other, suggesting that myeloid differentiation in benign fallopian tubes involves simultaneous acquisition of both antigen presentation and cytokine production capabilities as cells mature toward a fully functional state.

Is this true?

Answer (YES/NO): NO